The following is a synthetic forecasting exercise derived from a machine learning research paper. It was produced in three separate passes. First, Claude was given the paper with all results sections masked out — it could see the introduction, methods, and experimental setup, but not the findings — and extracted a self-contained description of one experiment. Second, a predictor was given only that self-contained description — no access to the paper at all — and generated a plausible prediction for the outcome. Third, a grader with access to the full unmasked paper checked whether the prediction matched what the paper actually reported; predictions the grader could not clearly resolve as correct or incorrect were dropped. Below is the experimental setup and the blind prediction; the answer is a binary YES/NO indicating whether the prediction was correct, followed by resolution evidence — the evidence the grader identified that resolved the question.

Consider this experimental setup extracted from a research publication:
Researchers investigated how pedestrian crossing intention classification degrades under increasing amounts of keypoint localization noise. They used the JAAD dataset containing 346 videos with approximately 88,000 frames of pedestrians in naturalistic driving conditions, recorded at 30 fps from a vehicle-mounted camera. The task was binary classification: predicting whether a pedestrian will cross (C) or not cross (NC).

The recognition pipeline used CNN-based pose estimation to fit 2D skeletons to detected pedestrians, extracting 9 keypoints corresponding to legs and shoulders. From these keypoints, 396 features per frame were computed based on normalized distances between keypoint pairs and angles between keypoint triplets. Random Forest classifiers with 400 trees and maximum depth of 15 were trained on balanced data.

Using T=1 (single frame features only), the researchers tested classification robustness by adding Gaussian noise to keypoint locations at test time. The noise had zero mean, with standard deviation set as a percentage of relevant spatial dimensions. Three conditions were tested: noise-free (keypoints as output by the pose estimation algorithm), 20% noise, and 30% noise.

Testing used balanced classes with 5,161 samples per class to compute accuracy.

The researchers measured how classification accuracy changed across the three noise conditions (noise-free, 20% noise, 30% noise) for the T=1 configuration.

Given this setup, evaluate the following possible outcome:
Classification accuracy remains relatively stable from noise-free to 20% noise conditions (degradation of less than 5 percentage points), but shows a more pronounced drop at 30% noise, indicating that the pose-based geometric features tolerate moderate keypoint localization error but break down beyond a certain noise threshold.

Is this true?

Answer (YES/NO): NO